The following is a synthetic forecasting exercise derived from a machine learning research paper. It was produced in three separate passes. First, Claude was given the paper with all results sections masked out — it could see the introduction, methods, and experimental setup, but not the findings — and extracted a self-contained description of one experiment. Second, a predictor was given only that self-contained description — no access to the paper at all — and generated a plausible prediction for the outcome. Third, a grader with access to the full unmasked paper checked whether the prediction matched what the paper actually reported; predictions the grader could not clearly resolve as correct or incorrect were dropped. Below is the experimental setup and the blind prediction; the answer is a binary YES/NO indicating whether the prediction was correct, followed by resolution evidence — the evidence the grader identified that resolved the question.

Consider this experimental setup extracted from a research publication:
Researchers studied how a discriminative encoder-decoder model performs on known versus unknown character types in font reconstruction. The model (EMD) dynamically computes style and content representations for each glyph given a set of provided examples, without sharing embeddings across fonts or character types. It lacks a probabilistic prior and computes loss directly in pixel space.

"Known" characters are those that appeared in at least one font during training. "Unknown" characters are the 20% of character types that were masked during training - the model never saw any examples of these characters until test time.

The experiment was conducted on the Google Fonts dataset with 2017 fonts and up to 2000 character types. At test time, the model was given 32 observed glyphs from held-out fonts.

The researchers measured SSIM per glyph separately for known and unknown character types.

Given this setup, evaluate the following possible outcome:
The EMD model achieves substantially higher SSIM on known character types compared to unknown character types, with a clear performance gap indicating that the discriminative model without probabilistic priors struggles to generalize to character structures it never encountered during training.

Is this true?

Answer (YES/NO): NO